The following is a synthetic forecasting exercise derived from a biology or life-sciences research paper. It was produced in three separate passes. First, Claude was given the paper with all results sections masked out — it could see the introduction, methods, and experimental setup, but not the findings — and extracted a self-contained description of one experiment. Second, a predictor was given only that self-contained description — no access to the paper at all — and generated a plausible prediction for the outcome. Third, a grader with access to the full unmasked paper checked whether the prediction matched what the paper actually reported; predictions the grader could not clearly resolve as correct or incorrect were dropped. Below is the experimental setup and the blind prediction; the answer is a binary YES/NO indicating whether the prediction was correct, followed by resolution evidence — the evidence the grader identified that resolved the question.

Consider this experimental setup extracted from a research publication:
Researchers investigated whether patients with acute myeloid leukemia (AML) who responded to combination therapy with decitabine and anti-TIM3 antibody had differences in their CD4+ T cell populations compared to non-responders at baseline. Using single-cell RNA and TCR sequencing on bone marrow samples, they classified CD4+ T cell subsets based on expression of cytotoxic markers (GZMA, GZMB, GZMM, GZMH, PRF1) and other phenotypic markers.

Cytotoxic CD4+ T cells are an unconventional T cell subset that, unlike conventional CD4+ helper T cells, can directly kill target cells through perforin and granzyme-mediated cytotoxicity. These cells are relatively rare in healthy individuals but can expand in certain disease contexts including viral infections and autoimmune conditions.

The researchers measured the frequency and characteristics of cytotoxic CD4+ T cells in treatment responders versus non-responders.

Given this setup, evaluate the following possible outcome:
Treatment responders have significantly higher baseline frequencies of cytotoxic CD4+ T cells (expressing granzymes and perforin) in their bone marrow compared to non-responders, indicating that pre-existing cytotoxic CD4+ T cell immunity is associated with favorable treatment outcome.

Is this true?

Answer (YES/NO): YES